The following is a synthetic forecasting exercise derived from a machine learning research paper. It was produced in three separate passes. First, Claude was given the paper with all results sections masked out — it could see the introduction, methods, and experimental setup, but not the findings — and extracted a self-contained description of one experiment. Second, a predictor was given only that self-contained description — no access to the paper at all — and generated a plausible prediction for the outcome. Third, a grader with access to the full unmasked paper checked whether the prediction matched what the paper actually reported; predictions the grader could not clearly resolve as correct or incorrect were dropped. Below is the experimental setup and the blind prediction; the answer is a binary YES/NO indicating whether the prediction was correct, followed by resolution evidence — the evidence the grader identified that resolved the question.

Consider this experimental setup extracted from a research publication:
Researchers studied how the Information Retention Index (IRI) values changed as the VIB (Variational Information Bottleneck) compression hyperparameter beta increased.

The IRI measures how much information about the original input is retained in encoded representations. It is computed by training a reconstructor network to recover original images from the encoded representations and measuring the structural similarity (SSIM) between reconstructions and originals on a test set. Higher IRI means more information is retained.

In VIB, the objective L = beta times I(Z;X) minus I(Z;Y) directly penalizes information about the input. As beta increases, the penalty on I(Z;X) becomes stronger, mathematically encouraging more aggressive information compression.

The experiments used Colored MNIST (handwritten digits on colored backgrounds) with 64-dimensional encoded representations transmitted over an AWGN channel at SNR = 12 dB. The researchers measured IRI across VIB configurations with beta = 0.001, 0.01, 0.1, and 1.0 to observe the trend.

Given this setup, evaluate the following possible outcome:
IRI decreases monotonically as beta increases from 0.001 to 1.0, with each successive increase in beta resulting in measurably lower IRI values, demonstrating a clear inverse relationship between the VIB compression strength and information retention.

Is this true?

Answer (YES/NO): YES